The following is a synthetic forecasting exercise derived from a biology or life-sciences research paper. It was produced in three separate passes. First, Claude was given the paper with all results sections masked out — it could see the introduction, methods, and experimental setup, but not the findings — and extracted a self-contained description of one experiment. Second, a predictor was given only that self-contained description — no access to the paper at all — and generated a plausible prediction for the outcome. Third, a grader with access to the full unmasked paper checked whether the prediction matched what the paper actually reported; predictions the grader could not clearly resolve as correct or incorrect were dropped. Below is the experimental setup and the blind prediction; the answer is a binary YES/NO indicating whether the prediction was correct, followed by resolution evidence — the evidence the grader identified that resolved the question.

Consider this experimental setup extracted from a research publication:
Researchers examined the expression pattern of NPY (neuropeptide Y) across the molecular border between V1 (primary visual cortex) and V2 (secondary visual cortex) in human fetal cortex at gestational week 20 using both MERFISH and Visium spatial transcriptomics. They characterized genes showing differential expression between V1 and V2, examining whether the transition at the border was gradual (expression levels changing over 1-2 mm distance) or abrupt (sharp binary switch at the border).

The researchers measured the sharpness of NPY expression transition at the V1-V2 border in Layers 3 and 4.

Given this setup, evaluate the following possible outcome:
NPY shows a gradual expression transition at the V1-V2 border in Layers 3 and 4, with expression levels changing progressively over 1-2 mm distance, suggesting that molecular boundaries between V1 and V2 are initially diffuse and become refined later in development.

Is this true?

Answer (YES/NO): NO